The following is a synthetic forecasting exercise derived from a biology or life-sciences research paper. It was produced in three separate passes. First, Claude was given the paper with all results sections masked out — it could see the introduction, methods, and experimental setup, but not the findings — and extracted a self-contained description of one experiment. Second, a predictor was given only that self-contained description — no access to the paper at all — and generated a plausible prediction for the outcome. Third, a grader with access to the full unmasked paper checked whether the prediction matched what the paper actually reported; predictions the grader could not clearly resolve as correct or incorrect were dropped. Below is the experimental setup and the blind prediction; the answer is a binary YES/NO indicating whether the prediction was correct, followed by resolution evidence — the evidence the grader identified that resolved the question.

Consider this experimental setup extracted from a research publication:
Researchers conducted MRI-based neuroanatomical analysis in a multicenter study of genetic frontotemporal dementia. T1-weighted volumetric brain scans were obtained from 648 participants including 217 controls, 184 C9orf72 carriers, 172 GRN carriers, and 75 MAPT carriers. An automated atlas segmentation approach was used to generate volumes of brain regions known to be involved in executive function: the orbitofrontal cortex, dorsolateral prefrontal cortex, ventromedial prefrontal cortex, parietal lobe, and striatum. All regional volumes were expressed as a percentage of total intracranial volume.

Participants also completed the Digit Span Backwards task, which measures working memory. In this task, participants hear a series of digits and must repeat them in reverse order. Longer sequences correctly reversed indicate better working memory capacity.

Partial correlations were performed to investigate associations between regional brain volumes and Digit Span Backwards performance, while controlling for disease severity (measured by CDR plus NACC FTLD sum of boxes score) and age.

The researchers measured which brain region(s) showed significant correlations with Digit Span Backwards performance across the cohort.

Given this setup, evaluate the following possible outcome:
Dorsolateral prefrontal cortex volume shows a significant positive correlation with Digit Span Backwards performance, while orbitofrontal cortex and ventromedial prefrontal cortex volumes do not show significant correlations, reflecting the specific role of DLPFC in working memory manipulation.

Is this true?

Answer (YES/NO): YES